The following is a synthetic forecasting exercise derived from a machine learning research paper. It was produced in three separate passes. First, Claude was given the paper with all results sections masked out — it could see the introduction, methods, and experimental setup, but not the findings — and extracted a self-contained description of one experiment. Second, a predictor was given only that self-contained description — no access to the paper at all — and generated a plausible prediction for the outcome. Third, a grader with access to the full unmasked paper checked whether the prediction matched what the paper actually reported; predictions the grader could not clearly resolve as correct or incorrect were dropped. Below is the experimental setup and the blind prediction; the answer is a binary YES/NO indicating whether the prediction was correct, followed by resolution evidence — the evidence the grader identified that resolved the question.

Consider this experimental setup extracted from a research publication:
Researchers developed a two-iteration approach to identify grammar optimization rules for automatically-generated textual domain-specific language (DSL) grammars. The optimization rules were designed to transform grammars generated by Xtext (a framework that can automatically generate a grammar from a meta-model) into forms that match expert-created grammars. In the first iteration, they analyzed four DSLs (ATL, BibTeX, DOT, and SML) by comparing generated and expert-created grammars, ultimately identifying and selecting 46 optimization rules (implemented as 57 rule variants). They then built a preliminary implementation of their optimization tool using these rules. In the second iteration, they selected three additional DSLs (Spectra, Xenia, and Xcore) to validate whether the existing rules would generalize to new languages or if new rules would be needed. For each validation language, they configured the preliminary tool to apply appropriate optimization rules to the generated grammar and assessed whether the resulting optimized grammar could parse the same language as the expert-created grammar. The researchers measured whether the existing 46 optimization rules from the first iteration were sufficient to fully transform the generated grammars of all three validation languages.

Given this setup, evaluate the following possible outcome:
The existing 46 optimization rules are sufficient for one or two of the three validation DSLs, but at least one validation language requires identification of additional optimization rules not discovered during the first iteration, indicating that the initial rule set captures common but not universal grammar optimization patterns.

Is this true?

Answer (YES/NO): YES